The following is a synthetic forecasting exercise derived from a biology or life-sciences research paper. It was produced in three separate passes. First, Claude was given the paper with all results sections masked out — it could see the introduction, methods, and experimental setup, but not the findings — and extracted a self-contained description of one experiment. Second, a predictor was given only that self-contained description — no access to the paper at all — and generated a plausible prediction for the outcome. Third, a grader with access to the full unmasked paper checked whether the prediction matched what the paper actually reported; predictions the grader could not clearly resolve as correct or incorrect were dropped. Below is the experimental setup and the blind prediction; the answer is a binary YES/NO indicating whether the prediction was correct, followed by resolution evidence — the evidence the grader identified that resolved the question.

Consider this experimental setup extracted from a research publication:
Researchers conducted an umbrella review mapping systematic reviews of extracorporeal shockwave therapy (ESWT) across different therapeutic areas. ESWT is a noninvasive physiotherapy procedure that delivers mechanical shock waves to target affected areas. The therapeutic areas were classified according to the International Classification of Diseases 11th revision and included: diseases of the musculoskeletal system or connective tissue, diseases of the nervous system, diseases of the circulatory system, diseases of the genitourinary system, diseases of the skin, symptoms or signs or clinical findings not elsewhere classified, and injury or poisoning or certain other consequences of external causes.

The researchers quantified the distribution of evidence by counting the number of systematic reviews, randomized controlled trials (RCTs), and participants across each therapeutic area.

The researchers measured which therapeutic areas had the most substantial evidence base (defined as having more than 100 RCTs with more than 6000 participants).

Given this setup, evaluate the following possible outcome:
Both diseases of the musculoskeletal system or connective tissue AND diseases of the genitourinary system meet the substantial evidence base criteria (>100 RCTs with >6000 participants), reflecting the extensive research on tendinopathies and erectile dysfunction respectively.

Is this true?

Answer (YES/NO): NO